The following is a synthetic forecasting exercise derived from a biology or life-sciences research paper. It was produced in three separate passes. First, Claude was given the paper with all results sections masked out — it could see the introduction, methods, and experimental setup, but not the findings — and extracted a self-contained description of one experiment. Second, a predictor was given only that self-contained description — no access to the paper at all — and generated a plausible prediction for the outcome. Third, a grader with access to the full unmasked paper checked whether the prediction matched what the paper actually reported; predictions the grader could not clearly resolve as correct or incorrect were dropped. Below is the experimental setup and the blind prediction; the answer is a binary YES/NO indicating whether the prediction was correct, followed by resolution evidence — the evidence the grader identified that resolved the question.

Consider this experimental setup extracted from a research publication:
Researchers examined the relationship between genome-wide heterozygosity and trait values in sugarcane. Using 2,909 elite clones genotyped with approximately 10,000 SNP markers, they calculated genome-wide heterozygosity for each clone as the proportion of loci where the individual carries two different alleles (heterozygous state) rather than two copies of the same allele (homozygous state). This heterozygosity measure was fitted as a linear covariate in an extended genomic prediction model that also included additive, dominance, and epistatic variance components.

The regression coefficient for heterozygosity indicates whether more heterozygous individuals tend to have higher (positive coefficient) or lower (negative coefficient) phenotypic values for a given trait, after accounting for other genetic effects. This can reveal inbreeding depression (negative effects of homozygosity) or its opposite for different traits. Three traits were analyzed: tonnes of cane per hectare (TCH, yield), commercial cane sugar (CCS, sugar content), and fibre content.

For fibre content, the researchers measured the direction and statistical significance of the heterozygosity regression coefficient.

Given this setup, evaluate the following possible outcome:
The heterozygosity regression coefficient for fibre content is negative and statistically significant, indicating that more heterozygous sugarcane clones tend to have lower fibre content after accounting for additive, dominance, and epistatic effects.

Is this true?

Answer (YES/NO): NO